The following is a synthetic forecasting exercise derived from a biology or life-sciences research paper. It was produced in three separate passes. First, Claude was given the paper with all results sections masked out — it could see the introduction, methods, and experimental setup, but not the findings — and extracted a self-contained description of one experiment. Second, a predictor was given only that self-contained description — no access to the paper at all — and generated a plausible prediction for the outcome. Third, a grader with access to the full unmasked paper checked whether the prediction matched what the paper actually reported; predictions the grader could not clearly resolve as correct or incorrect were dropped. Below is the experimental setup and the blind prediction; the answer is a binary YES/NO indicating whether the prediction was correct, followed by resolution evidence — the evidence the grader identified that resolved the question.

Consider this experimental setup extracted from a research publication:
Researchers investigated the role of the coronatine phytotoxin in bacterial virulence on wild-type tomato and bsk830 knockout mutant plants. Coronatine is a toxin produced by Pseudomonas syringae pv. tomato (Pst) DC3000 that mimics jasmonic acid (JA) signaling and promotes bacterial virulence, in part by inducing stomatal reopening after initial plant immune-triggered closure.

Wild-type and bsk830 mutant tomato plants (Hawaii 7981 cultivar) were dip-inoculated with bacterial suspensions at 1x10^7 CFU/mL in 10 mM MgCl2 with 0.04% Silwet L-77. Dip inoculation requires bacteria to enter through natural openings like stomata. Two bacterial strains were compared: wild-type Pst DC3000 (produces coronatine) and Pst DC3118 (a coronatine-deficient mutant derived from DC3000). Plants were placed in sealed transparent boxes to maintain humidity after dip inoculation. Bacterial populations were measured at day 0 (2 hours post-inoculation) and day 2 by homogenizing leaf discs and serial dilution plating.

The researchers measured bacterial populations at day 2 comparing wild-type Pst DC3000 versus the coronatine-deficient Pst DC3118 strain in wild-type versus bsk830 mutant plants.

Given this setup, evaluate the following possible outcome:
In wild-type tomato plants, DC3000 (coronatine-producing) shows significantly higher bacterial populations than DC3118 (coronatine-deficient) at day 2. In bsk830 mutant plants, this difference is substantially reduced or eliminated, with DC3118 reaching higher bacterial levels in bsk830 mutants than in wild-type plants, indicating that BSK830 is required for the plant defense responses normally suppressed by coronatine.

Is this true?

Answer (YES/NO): NO